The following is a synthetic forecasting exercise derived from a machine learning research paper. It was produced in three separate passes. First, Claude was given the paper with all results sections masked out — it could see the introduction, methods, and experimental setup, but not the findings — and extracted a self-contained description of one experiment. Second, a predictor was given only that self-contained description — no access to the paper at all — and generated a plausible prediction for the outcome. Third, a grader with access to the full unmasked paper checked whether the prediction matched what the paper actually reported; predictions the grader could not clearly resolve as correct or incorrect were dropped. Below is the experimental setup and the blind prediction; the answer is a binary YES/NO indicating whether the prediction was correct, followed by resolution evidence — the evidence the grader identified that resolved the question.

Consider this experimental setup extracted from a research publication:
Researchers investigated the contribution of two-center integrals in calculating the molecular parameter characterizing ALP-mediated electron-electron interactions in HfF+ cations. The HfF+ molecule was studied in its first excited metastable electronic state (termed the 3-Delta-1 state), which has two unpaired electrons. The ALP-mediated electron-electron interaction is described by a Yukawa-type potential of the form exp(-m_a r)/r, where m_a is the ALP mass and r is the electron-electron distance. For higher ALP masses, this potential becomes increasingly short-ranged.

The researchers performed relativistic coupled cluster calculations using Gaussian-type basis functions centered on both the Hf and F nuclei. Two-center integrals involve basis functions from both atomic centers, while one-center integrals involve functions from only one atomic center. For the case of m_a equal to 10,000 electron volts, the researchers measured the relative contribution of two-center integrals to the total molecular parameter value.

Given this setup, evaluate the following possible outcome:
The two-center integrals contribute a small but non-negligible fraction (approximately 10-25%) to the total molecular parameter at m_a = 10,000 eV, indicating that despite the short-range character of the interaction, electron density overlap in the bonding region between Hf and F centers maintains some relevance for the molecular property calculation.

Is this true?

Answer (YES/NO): NO